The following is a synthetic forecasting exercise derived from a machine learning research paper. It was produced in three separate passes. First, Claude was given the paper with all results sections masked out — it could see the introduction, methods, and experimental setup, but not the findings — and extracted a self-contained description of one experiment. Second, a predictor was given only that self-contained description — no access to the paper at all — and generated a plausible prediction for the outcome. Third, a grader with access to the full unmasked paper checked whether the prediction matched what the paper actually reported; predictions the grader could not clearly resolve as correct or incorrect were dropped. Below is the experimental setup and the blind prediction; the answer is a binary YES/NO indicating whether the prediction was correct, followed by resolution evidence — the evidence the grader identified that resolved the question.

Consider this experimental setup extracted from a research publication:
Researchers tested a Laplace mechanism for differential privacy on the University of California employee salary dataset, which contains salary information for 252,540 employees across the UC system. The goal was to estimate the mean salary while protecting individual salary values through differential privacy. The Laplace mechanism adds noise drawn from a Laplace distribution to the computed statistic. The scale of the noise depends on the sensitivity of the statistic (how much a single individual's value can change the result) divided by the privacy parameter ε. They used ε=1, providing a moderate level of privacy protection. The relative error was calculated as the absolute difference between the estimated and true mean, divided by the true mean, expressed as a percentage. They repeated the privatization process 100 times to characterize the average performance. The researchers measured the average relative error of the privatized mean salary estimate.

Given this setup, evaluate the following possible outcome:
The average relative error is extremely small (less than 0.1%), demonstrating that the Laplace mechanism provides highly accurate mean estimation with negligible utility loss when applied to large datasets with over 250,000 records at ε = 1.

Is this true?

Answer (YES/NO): NO